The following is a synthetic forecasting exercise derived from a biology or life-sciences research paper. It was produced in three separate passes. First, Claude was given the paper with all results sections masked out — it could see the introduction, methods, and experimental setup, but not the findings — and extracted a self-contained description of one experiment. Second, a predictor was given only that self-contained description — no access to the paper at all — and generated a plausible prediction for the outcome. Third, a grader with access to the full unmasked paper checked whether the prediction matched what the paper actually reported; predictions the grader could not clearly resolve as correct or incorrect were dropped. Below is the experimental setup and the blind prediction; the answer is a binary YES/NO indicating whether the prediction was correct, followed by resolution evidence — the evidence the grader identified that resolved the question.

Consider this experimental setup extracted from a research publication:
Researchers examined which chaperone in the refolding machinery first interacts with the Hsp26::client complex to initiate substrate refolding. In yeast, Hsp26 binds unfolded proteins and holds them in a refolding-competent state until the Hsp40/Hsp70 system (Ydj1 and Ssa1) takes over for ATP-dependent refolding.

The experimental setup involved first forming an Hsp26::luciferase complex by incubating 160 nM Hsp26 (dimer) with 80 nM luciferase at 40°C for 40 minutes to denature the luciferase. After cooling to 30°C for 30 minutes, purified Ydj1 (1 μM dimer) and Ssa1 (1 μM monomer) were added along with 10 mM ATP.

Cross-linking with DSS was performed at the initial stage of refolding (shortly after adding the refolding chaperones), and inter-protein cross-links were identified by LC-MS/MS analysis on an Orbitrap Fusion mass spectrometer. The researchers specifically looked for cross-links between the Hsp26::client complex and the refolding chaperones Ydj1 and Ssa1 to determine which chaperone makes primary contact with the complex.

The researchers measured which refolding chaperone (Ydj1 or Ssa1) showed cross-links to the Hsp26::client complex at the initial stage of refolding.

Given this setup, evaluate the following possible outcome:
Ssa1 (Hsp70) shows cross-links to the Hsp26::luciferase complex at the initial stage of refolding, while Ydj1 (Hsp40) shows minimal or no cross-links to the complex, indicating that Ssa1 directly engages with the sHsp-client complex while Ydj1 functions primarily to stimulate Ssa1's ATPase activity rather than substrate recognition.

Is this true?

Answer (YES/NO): NO